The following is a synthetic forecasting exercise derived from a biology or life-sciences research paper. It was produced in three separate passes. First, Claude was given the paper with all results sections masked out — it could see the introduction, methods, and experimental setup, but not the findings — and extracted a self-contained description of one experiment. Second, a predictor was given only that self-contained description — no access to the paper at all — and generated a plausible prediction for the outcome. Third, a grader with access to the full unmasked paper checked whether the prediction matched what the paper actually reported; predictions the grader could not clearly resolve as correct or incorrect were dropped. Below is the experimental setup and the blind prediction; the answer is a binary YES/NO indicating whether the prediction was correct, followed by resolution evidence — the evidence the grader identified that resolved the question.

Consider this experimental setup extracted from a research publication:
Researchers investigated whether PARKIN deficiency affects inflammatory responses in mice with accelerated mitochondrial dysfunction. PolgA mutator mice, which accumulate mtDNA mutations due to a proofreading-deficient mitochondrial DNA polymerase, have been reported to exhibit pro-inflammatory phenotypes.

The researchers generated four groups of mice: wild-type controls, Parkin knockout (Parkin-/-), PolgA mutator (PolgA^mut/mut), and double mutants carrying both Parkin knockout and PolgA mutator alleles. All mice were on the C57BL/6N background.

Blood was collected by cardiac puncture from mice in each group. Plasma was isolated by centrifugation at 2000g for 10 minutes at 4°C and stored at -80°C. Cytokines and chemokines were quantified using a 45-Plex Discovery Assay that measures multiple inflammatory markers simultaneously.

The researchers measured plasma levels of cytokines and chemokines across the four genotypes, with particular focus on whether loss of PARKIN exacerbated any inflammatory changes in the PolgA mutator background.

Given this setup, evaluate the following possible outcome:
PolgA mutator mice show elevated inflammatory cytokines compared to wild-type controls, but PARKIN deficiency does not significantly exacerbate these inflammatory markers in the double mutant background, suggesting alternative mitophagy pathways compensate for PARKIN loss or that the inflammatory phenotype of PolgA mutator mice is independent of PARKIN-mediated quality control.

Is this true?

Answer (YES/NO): YES